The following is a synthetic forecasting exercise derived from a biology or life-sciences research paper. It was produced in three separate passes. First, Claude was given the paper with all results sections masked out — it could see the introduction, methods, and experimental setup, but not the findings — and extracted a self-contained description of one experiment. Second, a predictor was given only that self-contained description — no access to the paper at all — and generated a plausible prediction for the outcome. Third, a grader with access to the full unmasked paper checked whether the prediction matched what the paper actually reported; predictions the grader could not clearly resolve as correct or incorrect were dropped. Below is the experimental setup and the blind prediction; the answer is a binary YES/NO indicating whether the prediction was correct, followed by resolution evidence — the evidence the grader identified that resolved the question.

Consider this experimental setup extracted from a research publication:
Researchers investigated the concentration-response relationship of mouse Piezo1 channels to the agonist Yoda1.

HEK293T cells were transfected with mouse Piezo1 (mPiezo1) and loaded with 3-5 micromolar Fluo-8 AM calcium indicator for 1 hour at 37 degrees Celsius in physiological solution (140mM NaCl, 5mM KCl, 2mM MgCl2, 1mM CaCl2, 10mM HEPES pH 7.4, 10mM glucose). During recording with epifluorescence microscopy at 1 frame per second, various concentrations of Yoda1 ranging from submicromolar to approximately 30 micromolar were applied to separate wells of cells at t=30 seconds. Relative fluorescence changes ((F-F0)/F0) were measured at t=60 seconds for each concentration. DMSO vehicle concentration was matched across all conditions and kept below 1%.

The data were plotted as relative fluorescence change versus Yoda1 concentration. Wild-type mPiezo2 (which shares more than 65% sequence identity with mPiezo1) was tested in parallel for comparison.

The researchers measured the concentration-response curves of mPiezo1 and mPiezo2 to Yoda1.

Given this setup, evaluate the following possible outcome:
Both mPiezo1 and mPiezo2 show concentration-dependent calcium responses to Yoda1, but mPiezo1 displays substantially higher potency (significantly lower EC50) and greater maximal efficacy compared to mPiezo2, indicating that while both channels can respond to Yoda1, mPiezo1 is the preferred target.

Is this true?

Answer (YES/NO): NO